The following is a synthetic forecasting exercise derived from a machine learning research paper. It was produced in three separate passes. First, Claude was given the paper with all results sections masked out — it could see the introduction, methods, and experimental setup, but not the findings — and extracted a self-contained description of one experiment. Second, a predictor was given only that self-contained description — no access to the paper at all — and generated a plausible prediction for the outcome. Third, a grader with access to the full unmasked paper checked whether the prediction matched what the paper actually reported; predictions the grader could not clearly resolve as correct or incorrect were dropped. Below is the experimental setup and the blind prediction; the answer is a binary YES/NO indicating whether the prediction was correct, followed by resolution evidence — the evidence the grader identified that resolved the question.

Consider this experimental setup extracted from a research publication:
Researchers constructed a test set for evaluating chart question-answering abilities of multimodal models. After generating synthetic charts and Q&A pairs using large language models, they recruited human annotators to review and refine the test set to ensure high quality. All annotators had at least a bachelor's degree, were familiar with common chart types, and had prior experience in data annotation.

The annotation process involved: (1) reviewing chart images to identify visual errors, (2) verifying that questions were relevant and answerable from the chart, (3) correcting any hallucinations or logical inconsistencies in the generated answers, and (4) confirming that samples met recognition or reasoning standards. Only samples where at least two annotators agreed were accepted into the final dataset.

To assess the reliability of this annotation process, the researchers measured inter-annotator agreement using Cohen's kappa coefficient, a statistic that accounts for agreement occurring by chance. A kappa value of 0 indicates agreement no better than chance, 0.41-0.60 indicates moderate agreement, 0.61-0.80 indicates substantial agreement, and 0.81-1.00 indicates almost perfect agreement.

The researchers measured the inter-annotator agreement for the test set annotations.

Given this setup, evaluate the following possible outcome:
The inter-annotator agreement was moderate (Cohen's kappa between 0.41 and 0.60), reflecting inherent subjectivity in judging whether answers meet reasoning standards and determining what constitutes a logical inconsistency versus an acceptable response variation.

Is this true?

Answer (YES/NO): NO